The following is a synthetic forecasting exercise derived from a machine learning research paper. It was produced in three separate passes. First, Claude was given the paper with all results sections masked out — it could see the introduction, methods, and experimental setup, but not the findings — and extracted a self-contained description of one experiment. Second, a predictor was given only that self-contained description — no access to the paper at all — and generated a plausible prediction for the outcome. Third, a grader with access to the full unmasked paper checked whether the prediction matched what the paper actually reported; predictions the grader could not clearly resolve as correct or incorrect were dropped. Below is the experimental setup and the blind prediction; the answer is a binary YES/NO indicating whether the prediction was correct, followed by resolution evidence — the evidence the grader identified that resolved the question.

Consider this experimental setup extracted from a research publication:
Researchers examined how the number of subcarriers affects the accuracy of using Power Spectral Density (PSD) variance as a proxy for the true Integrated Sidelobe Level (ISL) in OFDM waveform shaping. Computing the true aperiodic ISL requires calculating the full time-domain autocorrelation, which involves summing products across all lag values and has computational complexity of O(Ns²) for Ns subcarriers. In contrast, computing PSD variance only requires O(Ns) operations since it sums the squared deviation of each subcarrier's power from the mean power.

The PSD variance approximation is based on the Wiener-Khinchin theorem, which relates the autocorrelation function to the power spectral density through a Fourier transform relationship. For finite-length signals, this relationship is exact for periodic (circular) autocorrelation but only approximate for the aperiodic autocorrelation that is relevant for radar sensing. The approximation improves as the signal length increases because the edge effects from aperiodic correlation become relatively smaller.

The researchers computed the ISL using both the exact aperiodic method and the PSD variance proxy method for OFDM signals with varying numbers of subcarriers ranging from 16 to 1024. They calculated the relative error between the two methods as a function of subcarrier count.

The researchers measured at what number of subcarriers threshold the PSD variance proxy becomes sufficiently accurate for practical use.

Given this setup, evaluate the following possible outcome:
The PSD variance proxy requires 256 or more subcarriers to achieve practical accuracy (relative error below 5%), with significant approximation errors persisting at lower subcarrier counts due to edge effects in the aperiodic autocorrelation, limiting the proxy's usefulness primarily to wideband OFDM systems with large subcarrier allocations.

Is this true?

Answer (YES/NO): YES